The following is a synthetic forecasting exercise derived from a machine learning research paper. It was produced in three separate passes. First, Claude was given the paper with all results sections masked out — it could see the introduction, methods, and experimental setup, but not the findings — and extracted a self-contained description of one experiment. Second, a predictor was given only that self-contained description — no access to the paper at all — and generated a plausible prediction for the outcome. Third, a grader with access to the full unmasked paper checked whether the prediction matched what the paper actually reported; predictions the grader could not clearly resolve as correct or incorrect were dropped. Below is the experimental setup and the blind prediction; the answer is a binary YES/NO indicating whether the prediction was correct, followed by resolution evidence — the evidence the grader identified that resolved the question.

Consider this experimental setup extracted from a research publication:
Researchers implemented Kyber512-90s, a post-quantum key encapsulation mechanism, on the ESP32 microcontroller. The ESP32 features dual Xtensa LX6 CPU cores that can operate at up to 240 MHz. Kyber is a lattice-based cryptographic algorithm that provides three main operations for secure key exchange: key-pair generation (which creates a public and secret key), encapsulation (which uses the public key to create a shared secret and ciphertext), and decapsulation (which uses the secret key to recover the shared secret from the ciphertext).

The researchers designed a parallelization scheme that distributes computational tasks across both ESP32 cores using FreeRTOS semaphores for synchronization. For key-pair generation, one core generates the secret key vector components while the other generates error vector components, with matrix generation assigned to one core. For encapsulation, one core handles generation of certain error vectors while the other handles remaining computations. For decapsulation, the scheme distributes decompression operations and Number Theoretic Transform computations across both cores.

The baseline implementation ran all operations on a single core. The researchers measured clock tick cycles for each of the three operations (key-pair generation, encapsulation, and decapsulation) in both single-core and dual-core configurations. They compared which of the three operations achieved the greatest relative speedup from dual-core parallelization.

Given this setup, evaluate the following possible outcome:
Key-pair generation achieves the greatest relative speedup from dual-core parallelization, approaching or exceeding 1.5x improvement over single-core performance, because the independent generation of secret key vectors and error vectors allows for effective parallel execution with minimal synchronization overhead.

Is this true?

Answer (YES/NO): NO